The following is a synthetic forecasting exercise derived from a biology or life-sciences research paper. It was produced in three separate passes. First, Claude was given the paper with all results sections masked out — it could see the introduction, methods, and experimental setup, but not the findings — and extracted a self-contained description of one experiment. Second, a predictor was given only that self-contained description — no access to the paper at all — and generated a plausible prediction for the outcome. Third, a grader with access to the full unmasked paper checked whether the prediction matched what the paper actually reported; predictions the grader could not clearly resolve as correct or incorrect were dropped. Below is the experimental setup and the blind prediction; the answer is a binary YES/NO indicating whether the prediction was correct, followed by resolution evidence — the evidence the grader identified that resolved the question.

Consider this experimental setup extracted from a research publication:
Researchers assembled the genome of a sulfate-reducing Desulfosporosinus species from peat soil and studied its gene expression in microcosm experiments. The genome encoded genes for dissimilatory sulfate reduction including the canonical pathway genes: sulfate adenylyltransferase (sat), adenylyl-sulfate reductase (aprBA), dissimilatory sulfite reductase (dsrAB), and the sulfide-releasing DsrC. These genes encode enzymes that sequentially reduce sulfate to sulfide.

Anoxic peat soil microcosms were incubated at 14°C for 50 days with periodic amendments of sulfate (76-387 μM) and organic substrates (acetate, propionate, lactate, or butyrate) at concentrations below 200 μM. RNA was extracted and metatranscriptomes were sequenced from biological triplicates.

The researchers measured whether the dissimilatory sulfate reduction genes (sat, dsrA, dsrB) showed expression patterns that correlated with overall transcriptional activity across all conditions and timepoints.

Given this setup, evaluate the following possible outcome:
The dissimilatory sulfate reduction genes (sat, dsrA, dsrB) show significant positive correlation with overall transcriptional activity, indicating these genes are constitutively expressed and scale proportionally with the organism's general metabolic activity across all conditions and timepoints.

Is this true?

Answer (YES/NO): YES